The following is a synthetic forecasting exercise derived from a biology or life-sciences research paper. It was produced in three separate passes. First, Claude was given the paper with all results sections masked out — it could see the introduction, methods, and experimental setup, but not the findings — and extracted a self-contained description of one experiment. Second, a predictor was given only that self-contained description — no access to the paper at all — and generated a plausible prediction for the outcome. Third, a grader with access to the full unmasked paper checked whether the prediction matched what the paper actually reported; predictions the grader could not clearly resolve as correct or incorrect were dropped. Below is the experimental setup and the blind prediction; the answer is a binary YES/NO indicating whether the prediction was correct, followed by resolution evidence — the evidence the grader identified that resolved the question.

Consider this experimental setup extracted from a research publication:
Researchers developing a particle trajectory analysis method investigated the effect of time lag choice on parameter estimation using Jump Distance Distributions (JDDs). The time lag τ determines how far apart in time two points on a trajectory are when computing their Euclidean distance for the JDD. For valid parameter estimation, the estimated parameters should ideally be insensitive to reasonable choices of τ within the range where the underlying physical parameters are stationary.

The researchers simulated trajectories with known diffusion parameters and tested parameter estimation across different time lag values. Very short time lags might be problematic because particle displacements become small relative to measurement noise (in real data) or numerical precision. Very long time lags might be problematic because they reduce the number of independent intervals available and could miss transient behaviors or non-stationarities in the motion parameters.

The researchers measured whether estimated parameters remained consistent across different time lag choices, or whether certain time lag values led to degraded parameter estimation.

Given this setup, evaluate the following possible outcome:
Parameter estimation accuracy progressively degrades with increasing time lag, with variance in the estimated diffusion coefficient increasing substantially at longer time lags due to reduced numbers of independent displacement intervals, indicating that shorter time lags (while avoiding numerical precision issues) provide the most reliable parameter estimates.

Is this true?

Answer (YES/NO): NO